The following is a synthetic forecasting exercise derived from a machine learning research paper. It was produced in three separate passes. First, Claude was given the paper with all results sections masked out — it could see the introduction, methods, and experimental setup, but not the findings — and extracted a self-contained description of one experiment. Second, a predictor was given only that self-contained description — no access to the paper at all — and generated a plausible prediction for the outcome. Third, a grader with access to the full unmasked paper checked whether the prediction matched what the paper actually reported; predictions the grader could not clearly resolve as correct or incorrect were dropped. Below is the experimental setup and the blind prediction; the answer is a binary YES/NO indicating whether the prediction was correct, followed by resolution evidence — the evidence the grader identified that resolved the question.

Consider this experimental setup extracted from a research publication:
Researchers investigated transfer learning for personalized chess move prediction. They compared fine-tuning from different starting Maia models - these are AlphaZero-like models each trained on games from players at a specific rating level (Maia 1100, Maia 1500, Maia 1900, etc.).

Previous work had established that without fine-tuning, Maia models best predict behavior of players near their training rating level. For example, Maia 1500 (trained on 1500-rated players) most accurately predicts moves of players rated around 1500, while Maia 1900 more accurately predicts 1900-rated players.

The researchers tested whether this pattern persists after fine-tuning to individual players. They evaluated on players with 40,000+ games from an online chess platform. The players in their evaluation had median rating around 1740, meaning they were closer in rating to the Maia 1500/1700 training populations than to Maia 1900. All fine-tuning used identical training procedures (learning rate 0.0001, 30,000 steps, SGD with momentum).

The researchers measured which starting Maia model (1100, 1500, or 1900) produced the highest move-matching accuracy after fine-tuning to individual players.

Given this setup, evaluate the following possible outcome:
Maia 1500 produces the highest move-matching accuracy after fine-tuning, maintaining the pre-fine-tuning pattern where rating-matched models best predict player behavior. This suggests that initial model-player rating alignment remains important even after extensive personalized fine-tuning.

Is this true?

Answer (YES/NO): NO